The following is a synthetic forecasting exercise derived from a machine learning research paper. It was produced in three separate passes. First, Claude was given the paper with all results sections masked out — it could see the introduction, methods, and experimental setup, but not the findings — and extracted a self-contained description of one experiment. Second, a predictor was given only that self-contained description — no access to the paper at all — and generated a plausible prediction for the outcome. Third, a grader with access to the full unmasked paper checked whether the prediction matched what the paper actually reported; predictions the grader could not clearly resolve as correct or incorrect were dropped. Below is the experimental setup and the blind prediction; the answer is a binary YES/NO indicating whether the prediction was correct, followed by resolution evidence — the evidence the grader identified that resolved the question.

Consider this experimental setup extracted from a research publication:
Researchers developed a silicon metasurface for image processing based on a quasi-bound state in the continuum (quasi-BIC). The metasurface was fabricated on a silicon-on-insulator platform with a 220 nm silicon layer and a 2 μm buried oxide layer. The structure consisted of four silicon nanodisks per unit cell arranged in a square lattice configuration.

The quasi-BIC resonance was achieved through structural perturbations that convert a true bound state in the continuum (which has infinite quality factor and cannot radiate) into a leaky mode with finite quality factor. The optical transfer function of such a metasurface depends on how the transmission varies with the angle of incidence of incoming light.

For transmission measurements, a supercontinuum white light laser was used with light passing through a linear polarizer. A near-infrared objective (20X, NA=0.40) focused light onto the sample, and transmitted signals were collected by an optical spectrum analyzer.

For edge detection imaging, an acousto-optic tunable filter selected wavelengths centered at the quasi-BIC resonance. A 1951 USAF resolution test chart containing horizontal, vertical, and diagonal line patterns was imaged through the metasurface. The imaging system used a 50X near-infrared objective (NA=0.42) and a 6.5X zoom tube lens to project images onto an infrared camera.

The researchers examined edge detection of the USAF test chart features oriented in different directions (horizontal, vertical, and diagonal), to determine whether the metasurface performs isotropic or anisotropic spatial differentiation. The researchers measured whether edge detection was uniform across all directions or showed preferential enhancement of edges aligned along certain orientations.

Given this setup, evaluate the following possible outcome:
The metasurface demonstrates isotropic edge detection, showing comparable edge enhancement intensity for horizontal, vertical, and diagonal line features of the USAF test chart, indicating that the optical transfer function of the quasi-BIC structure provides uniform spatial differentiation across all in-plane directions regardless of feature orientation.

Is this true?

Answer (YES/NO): YES